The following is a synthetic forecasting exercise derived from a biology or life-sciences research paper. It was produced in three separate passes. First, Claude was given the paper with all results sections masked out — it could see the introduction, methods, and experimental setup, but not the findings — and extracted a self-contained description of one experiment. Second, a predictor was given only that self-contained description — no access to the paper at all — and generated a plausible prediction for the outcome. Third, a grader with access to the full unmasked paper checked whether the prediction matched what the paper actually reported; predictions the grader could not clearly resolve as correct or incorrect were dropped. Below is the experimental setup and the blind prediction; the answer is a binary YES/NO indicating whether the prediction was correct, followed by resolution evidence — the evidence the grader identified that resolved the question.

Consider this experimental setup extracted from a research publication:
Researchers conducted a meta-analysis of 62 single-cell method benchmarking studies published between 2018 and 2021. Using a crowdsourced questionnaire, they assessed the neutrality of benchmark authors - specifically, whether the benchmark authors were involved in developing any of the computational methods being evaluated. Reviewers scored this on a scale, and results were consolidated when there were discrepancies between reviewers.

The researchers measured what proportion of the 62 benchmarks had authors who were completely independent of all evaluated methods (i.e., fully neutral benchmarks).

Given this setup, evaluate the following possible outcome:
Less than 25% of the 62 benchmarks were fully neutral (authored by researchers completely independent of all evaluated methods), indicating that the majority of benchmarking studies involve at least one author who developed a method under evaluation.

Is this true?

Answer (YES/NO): NO